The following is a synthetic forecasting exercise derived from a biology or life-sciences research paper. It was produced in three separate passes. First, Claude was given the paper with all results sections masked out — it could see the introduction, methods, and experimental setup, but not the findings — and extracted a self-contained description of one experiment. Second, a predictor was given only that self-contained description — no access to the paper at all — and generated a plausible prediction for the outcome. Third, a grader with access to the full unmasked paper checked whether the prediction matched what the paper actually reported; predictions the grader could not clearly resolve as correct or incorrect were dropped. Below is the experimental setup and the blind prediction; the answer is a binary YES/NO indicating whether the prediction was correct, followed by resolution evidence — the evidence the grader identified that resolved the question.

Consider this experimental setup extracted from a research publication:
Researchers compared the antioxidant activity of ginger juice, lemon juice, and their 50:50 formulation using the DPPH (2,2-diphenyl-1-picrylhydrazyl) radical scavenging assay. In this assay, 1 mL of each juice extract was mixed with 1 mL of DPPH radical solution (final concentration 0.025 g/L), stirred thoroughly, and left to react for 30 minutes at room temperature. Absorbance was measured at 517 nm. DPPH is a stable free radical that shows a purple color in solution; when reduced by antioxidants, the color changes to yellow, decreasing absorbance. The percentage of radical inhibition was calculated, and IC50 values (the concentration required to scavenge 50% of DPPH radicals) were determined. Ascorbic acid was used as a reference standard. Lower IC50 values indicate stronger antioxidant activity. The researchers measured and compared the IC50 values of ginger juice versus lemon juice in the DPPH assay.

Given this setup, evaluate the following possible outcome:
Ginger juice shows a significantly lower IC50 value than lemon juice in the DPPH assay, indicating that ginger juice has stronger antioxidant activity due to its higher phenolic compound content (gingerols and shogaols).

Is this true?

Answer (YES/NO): NO